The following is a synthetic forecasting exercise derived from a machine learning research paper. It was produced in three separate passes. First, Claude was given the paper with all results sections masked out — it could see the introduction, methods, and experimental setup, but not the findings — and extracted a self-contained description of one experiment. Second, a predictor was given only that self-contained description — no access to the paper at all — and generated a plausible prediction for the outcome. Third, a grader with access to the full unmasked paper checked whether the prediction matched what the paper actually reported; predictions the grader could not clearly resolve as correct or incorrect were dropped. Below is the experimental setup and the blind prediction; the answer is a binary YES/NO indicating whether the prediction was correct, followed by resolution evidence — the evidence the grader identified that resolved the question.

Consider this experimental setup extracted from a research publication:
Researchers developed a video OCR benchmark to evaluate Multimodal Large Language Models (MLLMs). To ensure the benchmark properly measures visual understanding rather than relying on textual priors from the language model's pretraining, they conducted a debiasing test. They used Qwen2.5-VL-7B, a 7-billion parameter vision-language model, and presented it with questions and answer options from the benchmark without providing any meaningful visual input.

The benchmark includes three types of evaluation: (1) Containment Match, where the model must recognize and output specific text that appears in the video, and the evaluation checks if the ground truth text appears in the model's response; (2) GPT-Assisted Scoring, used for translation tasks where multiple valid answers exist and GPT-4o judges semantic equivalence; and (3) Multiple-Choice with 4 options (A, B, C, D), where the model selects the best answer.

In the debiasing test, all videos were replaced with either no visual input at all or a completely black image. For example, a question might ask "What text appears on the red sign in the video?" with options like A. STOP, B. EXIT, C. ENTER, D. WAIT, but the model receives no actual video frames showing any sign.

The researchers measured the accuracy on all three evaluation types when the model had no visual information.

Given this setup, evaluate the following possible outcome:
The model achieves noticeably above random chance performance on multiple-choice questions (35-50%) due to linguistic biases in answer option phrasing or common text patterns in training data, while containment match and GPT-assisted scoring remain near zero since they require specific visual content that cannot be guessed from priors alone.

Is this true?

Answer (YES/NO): NO